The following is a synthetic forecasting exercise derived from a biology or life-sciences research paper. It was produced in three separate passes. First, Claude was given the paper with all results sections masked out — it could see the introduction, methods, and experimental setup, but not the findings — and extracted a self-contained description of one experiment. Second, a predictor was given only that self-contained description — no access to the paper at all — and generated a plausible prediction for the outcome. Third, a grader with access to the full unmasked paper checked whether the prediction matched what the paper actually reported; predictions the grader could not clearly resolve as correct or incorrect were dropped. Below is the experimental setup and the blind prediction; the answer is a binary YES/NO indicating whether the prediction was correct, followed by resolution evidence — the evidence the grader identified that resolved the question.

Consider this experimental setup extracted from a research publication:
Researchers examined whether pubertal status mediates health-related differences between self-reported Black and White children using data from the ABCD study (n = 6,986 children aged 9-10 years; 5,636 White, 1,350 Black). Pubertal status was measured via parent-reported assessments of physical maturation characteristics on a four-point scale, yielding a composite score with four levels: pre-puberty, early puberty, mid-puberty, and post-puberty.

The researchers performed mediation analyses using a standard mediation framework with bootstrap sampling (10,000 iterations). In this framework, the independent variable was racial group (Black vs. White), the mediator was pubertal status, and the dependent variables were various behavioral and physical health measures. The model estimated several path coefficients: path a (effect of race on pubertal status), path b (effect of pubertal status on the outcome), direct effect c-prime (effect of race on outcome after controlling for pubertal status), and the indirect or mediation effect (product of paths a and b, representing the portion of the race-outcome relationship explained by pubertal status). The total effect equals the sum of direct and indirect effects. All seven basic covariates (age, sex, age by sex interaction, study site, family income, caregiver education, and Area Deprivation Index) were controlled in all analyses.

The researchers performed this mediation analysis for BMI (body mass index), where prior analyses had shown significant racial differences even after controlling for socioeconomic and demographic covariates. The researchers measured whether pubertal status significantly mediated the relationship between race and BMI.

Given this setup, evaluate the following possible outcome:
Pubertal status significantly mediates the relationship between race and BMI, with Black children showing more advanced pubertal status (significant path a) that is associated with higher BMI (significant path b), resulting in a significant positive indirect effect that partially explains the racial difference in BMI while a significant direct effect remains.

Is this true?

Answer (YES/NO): YES